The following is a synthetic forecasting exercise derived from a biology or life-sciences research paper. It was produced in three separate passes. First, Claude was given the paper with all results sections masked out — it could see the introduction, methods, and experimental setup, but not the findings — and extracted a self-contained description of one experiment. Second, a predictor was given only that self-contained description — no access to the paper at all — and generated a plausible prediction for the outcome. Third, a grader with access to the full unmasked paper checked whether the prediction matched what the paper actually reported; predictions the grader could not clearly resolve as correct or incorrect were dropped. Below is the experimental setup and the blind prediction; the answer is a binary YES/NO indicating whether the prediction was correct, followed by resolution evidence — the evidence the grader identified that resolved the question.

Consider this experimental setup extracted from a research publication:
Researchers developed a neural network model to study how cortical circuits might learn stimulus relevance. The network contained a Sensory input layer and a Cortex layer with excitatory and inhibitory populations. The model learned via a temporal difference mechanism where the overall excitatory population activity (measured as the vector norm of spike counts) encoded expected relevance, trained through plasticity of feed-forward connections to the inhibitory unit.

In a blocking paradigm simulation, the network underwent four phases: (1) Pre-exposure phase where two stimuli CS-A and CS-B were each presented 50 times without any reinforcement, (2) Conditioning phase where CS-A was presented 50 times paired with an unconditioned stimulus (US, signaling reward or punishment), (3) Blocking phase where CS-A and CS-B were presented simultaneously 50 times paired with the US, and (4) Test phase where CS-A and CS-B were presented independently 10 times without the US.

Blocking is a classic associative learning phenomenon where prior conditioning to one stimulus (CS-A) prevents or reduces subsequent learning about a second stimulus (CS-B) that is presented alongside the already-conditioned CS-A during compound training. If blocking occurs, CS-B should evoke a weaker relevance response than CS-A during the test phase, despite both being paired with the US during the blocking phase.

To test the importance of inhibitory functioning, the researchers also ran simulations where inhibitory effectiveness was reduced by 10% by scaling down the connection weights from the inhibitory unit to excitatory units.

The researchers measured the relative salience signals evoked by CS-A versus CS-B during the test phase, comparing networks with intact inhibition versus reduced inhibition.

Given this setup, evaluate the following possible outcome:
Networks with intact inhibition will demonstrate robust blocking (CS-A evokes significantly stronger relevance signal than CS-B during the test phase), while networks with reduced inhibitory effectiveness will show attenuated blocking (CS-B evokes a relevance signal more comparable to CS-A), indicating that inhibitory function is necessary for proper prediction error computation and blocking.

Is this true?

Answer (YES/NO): YES